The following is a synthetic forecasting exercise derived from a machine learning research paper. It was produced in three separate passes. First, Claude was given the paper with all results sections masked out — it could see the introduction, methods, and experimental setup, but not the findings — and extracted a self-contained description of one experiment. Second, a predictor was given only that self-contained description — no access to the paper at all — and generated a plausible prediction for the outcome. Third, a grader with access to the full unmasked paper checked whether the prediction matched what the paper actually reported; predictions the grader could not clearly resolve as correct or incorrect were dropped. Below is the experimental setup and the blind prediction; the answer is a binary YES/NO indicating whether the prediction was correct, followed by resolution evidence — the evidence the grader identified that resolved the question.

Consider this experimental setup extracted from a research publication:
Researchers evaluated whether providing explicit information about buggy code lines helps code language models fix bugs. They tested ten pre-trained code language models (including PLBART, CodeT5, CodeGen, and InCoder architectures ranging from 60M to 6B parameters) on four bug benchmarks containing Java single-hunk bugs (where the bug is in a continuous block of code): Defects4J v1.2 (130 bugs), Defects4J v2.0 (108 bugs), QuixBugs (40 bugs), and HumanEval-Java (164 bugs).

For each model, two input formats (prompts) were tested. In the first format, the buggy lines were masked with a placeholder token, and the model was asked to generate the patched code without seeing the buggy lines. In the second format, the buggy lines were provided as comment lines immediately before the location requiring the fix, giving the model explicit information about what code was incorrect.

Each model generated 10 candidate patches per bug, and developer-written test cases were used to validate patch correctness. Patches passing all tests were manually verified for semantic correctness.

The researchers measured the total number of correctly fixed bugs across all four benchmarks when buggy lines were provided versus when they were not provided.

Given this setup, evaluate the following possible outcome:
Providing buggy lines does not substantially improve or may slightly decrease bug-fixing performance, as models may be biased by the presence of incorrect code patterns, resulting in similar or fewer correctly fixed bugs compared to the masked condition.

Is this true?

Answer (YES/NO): YES